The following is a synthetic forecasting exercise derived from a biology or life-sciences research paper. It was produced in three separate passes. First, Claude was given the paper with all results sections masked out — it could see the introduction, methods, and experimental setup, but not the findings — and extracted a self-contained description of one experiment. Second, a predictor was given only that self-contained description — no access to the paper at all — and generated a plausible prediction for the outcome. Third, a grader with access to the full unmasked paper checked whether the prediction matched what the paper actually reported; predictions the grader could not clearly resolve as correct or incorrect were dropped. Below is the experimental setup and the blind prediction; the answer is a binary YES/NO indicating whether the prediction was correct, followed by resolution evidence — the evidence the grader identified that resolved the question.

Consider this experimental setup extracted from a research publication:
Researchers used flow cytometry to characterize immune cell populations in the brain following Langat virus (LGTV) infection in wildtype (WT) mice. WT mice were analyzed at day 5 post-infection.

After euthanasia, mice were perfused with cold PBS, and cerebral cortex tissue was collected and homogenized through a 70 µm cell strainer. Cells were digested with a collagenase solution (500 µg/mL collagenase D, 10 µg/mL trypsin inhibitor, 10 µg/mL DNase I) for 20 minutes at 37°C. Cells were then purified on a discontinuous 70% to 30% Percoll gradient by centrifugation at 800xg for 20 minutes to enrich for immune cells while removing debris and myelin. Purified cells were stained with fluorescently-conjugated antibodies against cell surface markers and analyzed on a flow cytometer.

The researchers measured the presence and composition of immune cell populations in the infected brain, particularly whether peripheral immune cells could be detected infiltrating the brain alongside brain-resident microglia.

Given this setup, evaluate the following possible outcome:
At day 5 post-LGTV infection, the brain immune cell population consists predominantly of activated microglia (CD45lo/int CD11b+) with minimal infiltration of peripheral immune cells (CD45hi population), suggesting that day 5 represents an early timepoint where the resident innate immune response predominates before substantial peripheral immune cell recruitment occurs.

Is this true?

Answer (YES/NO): NO